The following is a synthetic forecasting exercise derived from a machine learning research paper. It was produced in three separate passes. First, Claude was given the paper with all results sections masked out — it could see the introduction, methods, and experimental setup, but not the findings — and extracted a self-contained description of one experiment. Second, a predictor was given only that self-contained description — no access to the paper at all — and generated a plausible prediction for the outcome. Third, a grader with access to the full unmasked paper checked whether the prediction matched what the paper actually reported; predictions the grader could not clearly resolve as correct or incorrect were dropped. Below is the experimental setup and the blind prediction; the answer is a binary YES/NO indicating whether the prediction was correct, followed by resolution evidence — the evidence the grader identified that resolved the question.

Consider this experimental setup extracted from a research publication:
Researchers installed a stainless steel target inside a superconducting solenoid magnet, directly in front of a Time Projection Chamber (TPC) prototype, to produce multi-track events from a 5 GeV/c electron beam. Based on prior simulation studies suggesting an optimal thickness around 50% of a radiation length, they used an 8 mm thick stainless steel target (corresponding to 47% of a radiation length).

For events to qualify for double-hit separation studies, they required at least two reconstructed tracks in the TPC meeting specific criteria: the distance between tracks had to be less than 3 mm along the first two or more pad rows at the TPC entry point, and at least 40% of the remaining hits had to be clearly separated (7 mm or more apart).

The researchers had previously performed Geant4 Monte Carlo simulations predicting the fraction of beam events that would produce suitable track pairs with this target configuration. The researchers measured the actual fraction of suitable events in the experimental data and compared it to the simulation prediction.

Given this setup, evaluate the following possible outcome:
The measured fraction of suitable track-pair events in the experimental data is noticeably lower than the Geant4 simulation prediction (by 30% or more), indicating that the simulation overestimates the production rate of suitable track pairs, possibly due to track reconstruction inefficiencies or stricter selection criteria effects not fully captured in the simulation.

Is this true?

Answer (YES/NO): NO